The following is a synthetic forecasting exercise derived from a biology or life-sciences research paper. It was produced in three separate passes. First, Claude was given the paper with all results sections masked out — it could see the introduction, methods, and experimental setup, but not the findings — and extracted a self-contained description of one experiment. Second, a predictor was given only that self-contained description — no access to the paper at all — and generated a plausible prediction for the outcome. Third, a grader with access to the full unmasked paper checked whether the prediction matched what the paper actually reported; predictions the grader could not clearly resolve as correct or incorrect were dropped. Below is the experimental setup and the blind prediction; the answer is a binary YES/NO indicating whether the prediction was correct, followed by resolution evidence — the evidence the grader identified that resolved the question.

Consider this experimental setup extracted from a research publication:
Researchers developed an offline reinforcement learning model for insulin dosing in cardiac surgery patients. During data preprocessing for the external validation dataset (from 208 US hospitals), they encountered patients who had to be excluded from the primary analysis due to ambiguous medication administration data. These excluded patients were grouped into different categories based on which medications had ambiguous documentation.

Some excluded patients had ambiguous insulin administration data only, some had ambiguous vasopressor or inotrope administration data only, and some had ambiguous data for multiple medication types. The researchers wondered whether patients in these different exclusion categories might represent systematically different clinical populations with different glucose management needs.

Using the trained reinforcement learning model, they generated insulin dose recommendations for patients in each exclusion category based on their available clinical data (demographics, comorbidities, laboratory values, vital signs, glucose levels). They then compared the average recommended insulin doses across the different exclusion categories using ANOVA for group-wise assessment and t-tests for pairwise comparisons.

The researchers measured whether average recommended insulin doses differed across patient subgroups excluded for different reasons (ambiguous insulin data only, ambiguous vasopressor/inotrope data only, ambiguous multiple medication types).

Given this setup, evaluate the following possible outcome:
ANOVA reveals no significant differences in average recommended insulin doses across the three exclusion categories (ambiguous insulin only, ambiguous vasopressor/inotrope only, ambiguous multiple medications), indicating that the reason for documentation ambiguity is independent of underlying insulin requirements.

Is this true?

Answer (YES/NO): NO